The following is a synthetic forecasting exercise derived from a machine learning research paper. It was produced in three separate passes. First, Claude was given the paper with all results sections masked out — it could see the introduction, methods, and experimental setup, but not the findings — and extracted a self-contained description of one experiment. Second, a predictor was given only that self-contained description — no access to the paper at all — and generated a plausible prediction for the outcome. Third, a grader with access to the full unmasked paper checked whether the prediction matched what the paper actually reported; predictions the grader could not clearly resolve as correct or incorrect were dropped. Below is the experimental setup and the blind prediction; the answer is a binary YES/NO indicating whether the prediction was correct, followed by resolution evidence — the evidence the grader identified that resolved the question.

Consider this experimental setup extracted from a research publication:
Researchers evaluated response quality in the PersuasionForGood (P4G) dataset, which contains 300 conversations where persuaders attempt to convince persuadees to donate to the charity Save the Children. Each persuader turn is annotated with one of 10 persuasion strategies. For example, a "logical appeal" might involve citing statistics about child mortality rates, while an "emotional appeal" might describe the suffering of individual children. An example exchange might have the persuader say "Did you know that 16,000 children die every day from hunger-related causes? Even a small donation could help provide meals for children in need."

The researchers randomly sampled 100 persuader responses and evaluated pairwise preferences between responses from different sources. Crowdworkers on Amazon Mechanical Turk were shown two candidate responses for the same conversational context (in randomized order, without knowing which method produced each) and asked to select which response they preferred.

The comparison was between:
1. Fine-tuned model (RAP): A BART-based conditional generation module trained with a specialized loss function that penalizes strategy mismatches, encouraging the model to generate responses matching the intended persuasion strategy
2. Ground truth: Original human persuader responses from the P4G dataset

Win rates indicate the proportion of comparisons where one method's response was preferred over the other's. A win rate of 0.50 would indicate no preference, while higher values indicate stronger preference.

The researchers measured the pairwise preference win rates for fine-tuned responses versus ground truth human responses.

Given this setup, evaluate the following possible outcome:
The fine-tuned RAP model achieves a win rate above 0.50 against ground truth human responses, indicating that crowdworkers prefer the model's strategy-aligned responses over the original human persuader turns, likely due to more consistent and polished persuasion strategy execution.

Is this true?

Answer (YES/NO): NO